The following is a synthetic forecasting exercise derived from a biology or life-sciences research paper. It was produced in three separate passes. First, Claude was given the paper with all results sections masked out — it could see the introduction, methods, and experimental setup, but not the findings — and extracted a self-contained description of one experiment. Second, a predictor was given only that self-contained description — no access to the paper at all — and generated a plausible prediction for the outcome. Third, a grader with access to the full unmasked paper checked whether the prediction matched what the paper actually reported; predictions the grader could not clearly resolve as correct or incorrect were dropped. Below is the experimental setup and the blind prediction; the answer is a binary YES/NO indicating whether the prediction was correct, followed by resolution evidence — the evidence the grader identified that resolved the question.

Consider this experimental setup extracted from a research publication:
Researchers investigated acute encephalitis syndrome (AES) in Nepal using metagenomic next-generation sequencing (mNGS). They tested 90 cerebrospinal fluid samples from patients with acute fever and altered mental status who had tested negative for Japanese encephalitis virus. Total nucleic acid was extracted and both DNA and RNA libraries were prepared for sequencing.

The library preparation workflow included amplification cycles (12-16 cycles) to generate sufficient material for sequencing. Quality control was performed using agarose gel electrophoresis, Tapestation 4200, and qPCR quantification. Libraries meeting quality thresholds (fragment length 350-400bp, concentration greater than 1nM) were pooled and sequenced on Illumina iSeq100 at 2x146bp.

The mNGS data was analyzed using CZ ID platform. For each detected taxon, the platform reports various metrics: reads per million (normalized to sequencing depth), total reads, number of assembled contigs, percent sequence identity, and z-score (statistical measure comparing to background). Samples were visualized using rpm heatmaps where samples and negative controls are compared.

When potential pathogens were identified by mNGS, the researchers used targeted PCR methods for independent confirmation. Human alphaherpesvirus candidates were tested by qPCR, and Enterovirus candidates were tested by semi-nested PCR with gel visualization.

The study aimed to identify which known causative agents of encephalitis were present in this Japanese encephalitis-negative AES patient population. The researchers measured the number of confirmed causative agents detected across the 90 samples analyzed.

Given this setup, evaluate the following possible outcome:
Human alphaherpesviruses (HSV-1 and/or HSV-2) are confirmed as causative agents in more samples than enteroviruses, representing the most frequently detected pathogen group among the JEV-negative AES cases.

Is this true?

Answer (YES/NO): NO